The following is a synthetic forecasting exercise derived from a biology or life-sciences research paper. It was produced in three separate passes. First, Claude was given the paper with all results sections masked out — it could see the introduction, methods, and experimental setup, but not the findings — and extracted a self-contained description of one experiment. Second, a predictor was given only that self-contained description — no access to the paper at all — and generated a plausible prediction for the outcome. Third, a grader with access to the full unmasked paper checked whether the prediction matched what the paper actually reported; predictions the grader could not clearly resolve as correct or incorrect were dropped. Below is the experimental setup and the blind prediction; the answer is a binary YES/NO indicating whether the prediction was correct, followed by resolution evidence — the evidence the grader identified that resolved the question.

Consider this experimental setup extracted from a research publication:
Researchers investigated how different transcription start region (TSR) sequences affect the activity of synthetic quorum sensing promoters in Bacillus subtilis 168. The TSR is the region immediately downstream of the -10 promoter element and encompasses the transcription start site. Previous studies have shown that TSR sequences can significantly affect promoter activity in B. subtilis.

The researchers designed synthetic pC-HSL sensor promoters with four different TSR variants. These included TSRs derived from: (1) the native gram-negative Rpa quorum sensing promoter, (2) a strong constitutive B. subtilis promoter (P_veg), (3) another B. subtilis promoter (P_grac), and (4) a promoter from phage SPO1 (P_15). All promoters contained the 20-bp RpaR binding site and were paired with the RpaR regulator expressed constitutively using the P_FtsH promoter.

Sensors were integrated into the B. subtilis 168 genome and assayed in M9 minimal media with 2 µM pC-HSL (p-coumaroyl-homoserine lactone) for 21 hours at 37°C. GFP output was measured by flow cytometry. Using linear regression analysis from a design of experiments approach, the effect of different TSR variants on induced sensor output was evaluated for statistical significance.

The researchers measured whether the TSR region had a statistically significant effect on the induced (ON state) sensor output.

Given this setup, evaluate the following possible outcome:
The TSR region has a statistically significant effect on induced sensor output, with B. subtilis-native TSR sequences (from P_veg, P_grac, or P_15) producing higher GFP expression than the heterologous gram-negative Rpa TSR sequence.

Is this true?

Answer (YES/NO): NO